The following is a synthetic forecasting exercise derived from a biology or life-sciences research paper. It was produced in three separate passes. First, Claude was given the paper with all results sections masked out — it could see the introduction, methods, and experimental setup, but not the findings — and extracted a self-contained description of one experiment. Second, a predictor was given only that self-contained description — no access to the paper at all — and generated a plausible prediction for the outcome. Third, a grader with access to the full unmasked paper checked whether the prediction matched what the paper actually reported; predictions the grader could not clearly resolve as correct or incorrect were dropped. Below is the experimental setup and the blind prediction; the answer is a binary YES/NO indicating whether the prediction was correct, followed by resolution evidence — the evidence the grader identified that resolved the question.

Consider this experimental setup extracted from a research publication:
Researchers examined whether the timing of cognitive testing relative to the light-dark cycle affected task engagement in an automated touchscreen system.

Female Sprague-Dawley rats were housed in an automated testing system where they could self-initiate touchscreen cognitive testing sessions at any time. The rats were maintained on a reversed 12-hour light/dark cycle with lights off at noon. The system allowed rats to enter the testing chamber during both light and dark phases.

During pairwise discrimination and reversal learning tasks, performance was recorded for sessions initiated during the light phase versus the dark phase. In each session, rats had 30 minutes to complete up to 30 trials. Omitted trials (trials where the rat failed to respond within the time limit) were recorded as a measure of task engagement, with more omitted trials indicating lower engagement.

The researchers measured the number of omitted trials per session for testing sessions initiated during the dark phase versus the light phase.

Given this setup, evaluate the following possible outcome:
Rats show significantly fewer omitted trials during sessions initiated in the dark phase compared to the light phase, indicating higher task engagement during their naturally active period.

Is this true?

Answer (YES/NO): NO